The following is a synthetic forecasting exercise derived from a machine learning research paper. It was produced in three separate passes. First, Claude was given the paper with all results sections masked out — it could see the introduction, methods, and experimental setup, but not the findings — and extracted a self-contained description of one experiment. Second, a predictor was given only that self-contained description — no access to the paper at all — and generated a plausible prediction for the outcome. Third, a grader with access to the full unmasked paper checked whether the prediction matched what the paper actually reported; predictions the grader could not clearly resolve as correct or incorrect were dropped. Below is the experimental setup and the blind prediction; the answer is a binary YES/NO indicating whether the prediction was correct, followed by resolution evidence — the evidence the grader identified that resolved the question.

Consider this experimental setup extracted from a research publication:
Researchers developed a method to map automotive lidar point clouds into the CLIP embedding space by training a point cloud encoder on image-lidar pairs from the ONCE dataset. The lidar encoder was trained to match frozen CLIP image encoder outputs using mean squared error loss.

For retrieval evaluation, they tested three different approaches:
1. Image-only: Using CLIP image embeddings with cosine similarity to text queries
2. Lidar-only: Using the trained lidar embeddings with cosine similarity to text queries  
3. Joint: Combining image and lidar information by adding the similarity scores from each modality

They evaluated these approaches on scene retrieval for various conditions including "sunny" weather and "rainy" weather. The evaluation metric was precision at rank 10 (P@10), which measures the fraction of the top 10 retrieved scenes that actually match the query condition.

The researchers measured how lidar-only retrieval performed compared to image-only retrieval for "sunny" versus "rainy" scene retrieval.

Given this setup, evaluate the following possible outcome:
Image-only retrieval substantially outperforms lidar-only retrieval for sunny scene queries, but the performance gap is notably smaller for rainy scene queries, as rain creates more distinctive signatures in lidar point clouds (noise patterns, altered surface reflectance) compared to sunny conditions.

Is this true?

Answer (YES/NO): YES